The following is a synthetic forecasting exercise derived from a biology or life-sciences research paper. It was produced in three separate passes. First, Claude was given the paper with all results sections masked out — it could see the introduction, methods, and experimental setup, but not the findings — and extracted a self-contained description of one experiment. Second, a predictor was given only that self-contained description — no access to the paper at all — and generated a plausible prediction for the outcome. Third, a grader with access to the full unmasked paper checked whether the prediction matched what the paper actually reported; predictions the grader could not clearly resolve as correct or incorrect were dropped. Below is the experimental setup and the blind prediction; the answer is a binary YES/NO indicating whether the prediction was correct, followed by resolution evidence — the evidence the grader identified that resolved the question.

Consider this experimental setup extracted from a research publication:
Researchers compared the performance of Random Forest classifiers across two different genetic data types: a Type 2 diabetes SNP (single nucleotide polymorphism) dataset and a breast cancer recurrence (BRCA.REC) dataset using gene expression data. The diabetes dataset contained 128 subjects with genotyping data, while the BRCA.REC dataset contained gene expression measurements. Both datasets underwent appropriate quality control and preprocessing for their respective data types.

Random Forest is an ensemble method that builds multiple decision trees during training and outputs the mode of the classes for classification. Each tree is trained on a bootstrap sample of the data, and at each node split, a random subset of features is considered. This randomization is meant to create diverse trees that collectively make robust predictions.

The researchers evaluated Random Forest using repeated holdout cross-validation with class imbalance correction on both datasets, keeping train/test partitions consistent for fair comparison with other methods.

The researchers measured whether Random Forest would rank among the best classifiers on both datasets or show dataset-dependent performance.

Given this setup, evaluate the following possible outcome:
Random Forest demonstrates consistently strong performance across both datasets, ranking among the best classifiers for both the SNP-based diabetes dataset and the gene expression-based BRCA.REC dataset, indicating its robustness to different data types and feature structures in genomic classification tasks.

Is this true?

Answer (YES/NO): NO